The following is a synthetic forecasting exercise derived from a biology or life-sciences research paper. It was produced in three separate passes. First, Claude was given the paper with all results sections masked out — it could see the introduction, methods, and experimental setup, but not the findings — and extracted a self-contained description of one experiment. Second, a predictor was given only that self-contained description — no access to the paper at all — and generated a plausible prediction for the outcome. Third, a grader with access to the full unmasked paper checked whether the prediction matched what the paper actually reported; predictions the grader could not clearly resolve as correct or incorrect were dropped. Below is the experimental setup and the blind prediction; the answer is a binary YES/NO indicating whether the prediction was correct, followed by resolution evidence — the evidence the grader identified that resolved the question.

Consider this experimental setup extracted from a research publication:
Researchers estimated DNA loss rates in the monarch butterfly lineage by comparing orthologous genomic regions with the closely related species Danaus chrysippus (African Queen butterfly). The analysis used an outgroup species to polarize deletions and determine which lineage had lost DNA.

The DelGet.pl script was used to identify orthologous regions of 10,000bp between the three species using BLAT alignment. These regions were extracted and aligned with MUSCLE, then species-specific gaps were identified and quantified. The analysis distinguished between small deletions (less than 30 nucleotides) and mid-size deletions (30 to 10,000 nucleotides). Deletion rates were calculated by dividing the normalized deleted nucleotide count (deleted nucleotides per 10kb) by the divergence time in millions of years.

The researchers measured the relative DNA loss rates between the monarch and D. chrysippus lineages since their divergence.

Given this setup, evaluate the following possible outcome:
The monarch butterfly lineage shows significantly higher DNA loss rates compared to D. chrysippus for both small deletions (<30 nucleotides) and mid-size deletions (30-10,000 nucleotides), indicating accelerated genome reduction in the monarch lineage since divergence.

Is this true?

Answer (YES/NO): NO